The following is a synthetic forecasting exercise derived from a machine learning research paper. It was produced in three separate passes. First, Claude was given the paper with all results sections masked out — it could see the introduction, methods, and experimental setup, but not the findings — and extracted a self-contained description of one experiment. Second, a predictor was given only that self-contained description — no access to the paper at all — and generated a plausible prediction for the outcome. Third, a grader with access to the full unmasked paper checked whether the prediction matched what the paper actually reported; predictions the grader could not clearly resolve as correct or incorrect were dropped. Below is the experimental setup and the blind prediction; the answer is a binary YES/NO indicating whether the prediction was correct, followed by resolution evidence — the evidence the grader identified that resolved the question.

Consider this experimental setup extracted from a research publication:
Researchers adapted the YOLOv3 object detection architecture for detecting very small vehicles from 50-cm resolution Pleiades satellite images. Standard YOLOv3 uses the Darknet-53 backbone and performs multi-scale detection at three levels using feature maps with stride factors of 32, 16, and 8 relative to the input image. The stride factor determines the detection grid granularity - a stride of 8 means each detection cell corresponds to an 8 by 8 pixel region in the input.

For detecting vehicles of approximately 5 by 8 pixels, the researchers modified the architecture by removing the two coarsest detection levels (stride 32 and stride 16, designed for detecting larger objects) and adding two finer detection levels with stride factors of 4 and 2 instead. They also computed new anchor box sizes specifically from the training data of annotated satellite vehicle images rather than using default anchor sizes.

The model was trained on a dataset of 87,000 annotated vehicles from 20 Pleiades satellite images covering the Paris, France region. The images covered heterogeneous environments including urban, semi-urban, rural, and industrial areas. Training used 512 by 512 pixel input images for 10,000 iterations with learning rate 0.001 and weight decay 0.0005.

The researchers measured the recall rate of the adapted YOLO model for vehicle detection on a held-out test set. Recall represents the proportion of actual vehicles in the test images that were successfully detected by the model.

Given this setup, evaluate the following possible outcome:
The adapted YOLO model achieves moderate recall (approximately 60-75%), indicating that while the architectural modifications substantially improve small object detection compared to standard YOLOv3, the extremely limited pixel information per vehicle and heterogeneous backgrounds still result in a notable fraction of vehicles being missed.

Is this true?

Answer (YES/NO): YES